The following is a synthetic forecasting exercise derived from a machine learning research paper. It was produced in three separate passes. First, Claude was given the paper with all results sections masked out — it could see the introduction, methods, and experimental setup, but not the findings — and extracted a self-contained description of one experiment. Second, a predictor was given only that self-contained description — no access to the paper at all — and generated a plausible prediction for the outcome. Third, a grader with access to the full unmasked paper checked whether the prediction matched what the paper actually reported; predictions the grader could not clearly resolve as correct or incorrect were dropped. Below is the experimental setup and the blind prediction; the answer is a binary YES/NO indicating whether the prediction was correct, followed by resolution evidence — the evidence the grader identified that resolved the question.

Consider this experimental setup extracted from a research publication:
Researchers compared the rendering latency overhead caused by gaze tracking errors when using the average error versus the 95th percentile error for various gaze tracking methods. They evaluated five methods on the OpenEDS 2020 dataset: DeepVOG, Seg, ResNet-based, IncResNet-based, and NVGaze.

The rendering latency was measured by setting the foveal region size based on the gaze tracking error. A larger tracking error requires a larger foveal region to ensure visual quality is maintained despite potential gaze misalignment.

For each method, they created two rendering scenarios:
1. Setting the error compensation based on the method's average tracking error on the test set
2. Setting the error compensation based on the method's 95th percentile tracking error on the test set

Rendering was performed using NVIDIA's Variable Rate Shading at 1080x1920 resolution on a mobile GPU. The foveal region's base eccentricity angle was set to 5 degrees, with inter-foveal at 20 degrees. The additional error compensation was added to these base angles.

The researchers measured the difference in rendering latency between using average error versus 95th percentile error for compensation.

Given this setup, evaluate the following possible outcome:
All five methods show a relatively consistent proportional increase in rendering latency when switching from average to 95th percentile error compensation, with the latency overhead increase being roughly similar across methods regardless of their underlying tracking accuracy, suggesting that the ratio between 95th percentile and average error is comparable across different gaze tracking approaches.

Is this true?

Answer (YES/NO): NO